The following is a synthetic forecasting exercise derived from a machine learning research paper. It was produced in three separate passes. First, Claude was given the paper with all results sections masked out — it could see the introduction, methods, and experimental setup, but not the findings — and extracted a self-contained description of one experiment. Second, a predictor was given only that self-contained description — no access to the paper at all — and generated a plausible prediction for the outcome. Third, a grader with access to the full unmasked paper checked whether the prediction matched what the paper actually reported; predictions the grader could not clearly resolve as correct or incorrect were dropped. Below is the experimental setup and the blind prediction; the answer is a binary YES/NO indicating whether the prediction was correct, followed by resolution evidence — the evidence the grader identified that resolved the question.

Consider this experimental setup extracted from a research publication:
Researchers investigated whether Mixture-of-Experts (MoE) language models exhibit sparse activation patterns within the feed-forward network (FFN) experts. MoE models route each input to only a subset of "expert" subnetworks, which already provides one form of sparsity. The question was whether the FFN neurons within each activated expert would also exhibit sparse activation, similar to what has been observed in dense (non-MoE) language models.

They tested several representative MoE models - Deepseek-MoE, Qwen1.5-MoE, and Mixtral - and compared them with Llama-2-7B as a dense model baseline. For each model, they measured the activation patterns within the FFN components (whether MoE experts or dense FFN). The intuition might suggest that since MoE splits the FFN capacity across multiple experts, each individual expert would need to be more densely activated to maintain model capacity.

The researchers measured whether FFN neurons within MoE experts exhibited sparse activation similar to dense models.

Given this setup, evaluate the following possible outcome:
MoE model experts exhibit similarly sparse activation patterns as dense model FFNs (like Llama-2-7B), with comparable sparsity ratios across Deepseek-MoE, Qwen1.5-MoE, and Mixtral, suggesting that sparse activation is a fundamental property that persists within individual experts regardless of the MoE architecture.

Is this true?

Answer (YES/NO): YES